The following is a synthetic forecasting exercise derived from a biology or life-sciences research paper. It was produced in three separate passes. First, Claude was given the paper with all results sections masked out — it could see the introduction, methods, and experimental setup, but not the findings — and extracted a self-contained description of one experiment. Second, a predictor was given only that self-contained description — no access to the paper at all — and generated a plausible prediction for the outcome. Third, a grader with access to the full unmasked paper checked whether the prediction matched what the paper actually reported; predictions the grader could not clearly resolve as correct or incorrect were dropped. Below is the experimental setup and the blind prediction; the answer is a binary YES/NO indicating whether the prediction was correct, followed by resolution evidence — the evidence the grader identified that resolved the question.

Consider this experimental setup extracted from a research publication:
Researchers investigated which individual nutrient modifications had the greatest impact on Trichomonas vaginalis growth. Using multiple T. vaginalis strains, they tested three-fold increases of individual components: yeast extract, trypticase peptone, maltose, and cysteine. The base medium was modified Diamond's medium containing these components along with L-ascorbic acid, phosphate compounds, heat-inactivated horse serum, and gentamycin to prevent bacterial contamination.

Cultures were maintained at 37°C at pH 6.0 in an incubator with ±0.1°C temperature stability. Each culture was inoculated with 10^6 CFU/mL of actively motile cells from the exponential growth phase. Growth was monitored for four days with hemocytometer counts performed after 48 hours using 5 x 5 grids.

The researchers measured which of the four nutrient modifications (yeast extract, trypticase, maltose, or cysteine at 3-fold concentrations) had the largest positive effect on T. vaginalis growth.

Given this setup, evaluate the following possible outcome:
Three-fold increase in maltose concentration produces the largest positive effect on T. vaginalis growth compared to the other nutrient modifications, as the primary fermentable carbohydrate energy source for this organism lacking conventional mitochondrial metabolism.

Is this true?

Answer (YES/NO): NO